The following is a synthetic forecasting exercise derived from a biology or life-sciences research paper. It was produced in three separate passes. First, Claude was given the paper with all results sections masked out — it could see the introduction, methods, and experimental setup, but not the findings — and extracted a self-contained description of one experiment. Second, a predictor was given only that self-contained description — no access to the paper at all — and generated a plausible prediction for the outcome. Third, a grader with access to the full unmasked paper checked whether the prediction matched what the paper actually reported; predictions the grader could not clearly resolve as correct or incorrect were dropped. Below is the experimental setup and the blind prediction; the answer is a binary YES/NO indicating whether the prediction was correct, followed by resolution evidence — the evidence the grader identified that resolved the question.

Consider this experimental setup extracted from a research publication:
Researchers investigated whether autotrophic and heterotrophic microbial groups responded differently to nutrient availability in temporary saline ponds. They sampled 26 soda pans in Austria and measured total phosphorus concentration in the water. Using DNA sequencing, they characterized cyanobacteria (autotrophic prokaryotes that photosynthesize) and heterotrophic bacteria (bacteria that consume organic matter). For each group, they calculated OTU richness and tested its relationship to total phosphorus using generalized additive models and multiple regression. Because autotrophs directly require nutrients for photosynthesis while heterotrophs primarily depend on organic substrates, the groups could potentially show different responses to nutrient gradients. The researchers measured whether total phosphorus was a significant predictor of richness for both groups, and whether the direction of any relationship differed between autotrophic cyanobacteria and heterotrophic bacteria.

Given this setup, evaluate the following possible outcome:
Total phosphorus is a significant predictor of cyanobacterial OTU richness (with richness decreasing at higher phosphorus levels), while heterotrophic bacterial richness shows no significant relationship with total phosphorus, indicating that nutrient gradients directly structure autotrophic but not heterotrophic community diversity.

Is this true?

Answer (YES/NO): NO